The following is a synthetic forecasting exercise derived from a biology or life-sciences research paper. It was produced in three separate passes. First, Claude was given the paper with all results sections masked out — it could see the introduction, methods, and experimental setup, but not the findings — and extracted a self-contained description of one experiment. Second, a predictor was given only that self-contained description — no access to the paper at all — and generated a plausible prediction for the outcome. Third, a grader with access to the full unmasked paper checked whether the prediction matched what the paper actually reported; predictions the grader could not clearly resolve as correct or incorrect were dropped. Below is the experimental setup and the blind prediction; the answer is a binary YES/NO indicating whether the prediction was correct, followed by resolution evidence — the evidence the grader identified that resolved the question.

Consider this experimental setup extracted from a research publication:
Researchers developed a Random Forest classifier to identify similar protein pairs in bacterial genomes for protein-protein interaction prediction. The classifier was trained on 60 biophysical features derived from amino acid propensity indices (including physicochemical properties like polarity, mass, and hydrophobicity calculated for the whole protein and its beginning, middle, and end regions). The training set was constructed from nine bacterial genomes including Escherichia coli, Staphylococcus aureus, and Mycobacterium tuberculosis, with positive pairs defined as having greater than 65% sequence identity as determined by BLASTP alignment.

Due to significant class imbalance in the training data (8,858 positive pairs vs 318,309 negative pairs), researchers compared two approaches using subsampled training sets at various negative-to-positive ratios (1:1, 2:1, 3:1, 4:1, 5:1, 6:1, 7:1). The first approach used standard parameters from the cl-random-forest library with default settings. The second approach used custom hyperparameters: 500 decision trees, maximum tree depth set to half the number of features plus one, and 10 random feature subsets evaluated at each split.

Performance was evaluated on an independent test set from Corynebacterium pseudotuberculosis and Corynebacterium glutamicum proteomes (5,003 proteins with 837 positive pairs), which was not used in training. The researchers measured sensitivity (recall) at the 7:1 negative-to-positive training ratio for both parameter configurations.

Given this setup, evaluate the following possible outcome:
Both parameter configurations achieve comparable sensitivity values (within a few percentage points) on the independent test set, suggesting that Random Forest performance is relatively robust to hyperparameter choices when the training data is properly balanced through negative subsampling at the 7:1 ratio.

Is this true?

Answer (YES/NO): NO